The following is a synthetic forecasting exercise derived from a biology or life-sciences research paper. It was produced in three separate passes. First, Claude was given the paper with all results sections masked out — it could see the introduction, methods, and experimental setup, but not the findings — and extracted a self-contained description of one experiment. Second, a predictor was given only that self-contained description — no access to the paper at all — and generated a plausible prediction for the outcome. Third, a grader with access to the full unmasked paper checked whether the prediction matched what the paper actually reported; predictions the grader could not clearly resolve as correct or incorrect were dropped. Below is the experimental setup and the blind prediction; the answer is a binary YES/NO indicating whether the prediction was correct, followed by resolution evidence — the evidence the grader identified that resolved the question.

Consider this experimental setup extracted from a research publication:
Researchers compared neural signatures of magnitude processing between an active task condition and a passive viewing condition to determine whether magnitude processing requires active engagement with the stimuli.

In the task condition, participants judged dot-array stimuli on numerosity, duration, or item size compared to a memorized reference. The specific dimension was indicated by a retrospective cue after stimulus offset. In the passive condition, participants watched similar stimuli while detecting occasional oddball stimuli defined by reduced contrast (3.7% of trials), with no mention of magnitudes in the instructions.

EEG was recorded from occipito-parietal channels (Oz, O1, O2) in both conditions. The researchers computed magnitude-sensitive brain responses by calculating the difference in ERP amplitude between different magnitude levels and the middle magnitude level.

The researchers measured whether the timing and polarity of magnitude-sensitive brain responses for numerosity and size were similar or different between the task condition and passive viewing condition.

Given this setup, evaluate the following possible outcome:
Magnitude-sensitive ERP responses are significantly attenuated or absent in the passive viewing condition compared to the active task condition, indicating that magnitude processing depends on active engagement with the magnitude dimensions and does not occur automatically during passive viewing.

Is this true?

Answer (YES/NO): NO